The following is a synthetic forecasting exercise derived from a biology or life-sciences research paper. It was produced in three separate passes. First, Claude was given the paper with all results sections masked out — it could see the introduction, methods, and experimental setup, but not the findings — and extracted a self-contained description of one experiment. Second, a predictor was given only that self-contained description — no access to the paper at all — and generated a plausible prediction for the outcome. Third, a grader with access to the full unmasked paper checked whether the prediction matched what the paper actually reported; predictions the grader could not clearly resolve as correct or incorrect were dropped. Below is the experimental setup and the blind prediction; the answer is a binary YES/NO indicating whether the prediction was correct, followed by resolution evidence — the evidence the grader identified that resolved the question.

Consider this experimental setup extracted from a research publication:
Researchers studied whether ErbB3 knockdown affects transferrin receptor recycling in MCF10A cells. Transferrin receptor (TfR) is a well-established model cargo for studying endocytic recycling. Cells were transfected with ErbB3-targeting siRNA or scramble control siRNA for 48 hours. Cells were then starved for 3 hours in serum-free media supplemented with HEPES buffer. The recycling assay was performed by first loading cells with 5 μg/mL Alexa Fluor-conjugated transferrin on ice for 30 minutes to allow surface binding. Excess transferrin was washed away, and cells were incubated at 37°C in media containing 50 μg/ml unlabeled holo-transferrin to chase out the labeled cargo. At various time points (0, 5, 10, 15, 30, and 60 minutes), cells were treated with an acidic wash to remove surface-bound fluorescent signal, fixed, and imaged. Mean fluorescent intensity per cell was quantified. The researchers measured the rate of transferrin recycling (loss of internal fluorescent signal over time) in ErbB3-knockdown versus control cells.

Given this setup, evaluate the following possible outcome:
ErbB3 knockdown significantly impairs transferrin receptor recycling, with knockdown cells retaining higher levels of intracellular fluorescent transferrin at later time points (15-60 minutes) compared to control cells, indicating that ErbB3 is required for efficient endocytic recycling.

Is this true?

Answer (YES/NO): YES